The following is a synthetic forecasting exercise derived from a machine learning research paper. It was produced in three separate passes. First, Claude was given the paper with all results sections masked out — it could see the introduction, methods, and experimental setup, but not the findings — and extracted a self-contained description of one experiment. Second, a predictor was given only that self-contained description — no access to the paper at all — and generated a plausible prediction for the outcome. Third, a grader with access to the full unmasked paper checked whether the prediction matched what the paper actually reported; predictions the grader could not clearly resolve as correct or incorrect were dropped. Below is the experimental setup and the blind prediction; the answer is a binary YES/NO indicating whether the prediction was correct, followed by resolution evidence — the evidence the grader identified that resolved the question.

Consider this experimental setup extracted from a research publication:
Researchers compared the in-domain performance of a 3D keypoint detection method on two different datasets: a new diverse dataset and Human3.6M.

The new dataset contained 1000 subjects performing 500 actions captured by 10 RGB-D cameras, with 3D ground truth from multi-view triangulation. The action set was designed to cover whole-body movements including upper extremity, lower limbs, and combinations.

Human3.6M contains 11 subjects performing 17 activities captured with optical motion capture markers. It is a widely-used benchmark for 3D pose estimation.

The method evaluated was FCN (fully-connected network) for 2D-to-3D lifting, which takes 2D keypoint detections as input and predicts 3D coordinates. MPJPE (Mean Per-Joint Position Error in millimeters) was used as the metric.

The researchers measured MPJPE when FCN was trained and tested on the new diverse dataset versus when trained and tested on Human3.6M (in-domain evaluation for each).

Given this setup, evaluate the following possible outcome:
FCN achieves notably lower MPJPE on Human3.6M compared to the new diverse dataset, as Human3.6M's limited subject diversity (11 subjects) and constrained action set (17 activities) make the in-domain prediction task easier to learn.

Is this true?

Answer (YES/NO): NO